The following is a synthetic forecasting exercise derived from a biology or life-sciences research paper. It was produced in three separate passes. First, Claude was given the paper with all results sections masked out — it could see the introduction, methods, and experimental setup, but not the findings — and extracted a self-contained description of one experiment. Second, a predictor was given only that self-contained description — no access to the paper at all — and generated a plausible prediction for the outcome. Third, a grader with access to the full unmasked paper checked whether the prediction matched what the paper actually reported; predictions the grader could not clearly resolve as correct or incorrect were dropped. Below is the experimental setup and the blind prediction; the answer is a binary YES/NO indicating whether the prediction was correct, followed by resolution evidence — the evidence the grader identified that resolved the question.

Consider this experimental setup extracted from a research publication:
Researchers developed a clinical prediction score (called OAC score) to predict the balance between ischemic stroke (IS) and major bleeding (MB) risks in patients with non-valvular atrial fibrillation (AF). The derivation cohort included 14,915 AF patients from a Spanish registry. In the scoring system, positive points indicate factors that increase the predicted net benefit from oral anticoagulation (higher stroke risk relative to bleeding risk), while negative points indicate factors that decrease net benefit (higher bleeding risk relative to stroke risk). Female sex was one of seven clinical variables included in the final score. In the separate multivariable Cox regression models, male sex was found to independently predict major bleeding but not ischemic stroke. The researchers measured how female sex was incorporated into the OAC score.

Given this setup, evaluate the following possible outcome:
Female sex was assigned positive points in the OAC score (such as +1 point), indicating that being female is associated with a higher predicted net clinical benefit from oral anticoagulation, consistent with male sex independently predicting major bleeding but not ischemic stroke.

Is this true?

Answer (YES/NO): YES